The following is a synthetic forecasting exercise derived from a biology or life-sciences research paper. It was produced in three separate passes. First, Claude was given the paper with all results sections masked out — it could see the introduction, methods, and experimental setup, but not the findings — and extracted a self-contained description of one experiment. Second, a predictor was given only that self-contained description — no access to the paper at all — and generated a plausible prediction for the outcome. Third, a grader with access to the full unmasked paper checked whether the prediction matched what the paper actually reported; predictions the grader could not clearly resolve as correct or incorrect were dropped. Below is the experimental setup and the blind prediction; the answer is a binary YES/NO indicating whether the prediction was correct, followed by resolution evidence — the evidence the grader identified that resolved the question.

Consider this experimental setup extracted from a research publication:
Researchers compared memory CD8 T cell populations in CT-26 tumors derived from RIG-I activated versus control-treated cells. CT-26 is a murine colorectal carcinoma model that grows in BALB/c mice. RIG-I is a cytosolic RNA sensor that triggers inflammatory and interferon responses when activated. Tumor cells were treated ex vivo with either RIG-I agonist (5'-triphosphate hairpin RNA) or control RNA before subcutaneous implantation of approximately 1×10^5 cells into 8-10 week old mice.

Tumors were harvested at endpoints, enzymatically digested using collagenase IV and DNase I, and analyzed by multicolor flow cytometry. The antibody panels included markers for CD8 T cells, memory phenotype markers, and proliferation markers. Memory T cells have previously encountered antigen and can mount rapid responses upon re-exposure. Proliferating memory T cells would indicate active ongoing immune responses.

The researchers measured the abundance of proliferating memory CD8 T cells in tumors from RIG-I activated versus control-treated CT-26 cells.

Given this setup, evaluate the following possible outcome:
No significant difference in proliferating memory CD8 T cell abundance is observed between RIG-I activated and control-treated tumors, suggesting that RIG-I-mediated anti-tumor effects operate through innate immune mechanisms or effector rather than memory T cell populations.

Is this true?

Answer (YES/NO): NO